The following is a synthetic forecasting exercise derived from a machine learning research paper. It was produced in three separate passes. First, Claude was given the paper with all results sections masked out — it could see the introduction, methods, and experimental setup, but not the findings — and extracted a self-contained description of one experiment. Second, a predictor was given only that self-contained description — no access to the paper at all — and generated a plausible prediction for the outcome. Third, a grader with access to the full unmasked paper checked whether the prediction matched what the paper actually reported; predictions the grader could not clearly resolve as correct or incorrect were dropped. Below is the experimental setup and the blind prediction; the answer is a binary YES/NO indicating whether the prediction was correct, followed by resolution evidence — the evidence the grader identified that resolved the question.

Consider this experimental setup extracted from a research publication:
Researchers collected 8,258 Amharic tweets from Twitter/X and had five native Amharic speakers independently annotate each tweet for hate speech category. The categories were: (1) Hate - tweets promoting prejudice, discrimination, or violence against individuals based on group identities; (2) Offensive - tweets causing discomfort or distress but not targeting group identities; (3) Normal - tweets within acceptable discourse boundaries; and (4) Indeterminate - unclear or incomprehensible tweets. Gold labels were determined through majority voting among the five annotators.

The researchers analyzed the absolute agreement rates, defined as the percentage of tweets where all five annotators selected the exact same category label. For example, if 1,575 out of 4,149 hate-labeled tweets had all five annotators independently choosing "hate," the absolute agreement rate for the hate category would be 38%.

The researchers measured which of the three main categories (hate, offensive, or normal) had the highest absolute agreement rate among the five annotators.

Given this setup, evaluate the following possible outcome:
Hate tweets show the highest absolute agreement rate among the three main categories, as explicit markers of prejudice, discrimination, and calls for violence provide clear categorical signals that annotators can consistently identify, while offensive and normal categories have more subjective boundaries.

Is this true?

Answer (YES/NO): NO